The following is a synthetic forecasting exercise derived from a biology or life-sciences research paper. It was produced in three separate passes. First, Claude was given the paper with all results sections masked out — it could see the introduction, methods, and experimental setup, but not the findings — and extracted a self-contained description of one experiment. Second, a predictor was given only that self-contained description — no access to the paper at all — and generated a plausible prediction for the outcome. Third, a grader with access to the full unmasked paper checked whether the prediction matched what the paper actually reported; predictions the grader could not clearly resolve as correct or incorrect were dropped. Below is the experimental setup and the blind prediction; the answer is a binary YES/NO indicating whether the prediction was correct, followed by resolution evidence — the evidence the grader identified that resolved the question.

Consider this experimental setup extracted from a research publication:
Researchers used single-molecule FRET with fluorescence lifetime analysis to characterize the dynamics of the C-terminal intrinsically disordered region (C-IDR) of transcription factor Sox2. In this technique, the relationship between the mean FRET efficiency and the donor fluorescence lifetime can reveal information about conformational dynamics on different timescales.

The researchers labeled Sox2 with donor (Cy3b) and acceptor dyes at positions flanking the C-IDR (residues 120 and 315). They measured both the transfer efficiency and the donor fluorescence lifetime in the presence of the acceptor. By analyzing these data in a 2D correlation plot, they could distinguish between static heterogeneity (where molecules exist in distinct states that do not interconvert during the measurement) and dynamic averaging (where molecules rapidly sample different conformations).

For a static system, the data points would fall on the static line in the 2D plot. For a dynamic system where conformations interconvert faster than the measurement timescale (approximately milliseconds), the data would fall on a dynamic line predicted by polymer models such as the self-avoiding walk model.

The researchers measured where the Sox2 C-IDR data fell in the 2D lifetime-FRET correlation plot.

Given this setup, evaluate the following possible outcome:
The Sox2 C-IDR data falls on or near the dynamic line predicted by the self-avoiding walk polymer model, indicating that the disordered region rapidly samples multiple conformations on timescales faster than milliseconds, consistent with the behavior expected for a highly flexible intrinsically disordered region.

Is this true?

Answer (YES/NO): YES